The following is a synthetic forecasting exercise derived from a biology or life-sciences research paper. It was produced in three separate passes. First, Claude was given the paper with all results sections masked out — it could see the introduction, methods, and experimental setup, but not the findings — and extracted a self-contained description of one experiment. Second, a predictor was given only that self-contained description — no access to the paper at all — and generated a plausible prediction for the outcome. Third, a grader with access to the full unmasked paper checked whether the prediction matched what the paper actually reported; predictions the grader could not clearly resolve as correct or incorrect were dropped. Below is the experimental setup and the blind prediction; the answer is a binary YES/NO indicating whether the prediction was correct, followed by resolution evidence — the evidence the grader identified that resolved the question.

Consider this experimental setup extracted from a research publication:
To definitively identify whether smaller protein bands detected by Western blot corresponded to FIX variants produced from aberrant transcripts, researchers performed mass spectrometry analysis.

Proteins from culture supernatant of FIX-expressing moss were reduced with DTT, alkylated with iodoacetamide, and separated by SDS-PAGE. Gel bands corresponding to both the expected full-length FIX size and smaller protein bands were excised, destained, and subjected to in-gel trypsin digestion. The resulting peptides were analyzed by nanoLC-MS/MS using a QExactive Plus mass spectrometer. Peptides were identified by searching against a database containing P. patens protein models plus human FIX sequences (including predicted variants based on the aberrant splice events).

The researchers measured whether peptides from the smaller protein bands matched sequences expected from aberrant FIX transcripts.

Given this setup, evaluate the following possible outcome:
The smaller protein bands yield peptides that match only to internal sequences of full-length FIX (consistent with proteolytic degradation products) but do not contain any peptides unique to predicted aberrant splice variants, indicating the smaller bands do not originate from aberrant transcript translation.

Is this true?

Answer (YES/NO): NO